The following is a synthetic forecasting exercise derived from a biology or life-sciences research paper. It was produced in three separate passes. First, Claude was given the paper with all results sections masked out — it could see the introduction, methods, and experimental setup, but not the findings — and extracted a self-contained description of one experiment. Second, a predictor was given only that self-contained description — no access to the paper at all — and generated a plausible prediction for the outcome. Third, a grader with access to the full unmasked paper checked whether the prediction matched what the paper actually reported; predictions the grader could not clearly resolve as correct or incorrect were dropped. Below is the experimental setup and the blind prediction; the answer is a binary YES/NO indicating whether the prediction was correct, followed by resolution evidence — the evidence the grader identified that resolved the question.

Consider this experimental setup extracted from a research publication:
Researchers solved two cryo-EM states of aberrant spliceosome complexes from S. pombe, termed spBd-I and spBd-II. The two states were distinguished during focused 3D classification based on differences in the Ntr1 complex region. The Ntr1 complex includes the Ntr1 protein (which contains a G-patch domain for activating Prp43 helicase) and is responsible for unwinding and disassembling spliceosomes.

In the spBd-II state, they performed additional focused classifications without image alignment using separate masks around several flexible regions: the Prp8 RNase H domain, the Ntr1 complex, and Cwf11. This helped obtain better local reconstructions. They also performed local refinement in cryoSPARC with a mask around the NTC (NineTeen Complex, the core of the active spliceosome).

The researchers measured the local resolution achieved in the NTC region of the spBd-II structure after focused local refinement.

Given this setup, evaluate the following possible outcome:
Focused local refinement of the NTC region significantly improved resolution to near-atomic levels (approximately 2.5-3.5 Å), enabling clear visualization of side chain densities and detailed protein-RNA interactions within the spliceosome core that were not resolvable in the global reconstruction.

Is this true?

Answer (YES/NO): NO